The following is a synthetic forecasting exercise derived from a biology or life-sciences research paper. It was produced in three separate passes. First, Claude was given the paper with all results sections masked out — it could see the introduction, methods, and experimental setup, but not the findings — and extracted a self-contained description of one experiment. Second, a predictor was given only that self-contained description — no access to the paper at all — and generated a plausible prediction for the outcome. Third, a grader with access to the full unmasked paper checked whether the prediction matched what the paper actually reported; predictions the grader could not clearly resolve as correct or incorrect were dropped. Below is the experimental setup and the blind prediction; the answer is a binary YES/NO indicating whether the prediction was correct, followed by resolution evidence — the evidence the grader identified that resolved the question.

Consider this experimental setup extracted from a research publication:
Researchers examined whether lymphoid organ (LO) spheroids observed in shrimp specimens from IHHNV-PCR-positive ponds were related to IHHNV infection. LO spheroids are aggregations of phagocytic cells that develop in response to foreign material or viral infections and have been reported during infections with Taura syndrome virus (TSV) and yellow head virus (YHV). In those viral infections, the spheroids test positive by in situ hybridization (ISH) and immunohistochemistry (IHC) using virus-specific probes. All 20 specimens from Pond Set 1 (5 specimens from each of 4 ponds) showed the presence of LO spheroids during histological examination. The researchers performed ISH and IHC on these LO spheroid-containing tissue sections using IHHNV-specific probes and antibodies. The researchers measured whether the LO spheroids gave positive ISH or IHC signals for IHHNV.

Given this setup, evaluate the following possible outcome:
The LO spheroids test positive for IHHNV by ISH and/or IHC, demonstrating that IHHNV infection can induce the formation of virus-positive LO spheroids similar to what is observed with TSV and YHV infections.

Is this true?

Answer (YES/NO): NO